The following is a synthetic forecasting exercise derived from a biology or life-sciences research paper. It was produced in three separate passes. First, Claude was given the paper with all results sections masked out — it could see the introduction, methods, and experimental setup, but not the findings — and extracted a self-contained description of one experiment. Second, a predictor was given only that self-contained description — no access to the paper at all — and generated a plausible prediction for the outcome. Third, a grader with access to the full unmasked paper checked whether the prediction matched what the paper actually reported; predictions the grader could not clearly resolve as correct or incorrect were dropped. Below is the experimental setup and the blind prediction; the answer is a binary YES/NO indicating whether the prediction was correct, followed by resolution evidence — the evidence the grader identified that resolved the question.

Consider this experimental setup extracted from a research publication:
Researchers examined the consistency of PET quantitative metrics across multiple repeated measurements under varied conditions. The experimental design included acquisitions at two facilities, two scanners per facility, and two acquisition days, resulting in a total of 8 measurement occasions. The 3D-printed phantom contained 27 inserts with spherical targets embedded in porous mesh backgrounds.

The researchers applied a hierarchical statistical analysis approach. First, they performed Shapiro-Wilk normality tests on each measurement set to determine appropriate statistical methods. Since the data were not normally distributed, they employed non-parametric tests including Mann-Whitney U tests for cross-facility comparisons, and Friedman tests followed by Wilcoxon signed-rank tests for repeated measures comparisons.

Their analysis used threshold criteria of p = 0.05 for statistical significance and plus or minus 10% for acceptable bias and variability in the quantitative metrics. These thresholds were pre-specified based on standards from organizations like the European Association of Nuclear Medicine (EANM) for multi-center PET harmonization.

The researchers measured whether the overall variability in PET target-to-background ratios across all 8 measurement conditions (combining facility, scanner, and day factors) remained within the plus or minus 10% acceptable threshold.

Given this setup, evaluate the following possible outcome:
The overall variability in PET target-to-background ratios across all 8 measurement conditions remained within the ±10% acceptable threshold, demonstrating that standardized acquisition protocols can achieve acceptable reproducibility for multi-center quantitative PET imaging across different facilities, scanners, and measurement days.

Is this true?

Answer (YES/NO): YES